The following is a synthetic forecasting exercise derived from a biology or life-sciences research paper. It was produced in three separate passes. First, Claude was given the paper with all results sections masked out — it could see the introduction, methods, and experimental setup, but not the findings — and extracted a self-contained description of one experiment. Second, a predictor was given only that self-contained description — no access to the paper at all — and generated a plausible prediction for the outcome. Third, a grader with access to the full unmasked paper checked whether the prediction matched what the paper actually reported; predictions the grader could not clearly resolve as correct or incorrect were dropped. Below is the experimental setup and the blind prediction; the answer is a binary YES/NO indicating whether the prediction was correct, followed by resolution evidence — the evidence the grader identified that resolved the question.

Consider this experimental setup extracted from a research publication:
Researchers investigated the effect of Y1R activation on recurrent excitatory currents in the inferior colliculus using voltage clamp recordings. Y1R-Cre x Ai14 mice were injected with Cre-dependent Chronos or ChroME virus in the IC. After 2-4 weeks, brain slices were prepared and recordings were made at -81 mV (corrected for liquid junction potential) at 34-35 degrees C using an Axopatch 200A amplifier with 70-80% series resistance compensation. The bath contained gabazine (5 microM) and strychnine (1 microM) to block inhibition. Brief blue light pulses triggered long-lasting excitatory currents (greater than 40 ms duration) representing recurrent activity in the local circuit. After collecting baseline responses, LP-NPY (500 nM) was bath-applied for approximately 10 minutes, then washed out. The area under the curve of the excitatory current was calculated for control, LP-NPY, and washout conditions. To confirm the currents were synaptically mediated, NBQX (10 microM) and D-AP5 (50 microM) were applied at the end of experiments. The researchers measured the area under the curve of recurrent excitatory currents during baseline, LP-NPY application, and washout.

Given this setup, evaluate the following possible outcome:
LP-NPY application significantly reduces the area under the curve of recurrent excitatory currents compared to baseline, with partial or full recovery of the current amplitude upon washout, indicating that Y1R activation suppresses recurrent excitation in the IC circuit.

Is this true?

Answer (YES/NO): YES